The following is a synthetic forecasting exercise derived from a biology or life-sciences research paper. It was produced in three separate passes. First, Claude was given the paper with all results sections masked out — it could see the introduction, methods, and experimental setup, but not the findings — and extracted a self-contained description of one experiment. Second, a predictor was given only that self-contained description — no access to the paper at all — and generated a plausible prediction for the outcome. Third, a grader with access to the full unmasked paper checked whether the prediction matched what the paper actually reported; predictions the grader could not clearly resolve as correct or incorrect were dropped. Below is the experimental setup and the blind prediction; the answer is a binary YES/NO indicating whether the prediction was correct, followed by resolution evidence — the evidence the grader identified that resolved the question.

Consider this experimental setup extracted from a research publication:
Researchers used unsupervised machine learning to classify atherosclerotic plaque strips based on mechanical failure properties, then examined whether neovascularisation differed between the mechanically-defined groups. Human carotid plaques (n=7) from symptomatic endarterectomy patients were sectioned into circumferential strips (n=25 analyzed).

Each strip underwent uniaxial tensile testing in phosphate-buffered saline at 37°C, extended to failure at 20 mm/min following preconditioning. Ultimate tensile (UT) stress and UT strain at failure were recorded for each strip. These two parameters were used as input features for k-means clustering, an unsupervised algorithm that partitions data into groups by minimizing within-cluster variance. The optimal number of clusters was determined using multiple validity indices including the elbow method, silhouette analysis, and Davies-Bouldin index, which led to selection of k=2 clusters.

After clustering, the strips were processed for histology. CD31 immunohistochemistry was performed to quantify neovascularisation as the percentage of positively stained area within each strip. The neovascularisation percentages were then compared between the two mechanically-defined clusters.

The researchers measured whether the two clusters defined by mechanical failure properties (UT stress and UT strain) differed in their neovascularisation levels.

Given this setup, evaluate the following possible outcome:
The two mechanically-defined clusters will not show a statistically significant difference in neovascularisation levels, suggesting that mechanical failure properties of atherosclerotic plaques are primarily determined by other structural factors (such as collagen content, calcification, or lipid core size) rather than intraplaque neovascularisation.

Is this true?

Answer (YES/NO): NO